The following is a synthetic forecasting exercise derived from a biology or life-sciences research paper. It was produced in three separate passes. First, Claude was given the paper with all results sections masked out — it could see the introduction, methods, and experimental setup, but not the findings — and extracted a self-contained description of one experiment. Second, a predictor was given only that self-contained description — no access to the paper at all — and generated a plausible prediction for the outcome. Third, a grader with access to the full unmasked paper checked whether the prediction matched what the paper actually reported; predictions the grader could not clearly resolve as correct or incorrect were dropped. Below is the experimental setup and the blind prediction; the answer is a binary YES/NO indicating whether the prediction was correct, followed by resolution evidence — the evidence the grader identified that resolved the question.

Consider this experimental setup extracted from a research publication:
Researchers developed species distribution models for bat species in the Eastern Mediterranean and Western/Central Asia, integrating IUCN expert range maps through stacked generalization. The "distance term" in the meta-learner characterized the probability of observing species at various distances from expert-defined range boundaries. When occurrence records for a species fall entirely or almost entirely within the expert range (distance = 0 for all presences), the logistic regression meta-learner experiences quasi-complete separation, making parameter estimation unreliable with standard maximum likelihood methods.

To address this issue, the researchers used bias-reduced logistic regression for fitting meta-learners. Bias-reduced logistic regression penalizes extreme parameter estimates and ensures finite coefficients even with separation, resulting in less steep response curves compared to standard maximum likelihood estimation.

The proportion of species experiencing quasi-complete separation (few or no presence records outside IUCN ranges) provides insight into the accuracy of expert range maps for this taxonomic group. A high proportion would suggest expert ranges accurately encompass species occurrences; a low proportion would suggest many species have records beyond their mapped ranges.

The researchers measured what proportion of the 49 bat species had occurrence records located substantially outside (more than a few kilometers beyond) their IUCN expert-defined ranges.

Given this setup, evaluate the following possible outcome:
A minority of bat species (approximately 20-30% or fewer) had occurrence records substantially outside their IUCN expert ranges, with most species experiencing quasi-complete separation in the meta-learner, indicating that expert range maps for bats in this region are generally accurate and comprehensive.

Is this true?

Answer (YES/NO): NO